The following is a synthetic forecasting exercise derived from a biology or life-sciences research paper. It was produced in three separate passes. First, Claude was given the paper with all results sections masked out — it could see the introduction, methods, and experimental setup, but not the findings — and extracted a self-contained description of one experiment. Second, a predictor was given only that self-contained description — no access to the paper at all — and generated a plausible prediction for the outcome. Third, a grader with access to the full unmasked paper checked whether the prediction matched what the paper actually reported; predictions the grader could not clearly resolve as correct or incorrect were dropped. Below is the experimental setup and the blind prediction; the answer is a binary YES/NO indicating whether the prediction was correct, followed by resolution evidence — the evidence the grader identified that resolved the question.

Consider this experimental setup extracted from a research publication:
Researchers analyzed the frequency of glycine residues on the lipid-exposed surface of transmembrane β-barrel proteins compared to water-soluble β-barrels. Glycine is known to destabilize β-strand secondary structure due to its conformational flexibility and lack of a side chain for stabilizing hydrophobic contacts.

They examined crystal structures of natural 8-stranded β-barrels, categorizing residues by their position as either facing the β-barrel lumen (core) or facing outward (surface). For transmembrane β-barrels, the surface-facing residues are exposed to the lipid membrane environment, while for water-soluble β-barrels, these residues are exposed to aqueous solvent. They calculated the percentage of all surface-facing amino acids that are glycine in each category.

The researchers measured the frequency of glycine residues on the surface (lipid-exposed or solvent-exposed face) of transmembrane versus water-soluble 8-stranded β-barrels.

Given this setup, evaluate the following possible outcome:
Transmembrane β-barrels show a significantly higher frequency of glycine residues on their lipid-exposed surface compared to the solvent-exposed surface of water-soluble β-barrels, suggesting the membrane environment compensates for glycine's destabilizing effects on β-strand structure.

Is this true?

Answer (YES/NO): YES